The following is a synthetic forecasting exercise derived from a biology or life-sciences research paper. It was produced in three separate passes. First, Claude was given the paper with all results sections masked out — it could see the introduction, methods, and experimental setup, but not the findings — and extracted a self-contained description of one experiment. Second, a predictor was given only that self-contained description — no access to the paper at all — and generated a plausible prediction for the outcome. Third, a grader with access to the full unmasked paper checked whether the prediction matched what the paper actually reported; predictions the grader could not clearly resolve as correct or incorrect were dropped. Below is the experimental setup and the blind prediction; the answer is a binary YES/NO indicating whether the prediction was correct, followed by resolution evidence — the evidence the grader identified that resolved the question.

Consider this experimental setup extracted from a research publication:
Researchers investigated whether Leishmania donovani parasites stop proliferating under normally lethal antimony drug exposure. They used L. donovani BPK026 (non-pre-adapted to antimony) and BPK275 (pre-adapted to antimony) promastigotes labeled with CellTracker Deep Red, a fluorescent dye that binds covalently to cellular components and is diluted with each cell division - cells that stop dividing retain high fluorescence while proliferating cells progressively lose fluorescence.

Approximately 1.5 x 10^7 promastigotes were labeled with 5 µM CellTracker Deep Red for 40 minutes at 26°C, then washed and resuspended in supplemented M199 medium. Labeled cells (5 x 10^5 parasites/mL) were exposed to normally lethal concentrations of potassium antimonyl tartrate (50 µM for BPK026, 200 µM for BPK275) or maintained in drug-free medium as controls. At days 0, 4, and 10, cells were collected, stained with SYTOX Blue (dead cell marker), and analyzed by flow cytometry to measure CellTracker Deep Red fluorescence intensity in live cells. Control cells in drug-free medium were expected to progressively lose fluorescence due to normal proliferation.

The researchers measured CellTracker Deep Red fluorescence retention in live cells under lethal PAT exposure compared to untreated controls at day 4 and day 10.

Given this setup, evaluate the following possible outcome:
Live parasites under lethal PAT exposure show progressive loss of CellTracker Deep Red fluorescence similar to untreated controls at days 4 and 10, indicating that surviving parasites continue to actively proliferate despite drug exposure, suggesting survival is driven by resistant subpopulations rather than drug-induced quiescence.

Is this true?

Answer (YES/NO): NO